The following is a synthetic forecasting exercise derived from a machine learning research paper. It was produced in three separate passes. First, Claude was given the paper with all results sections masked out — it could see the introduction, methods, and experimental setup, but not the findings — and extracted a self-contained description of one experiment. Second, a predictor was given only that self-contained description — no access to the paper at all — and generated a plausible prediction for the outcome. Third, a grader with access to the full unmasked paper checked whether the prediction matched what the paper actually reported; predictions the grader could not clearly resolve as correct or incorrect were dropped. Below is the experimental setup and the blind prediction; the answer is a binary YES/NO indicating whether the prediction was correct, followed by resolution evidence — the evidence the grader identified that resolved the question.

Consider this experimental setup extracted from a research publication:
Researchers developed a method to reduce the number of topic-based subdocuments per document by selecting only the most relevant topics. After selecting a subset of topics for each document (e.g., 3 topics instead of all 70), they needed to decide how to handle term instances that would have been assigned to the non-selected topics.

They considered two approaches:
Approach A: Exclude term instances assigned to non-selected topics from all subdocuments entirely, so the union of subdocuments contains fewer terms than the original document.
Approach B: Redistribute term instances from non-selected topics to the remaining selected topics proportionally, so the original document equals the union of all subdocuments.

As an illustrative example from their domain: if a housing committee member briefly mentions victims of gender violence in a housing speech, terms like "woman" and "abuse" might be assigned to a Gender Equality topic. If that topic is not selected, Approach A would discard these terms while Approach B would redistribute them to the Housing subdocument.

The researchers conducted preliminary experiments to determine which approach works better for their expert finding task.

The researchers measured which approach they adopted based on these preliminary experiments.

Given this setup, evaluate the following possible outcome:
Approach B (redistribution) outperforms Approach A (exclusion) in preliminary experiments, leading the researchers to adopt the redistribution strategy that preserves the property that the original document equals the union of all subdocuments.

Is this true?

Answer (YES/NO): YES